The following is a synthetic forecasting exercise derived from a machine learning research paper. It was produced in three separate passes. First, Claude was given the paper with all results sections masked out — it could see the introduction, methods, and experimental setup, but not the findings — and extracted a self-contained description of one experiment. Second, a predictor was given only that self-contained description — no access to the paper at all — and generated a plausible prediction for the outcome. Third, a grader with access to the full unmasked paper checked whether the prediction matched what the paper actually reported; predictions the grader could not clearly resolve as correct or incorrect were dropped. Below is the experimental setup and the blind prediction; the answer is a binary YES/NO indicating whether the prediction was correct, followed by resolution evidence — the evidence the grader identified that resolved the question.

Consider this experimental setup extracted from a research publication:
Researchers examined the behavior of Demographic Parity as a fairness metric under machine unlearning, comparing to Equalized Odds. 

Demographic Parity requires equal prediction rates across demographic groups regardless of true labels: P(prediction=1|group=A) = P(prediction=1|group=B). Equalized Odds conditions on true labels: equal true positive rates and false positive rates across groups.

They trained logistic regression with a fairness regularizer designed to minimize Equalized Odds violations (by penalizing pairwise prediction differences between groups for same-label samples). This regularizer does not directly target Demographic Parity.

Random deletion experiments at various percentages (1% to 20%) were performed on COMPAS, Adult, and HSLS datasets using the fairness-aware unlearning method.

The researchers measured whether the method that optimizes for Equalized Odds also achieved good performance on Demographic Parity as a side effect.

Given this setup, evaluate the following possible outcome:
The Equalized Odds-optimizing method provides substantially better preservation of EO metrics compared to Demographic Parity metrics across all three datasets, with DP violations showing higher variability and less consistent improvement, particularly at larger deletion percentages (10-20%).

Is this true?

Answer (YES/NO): NO